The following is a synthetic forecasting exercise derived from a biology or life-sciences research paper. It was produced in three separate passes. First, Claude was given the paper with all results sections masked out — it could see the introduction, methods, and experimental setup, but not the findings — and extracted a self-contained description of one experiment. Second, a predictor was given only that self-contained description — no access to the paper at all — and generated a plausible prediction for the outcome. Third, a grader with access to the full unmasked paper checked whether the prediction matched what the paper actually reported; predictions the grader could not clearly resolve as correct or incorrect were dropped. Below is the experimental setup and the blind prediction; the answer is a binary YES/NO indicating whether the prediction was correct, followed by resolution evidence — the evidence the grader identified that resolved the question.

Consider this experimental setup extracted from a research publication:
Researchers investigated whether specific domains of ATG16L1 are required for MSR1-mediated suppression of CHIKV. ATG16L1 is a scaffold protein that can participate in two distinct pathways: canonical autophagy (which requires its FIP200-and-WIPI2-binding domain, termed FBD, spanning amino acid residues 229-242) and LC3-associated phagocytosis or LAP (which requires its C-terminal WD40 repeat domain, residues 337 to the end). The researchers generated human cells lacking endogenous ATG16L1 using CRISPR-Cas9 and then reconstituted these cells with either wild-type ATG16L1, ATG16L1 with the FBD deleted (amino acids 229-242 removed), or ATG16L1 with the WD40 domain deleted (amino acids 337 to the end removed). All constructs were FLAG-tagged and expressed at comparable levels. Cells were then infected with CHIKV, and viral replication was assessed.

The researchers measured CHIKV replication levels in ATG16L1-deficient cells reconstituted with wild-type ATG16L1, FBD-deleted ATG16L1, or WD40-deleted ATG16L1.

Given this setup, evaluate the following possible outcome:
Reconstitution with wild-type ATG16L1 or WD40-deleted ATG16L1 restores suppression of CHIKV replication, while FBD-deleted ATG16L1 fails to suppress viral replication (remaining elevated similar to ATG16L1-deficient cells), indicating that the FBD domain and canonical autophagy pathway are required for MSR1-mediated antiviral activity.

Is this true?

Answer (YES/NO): YES